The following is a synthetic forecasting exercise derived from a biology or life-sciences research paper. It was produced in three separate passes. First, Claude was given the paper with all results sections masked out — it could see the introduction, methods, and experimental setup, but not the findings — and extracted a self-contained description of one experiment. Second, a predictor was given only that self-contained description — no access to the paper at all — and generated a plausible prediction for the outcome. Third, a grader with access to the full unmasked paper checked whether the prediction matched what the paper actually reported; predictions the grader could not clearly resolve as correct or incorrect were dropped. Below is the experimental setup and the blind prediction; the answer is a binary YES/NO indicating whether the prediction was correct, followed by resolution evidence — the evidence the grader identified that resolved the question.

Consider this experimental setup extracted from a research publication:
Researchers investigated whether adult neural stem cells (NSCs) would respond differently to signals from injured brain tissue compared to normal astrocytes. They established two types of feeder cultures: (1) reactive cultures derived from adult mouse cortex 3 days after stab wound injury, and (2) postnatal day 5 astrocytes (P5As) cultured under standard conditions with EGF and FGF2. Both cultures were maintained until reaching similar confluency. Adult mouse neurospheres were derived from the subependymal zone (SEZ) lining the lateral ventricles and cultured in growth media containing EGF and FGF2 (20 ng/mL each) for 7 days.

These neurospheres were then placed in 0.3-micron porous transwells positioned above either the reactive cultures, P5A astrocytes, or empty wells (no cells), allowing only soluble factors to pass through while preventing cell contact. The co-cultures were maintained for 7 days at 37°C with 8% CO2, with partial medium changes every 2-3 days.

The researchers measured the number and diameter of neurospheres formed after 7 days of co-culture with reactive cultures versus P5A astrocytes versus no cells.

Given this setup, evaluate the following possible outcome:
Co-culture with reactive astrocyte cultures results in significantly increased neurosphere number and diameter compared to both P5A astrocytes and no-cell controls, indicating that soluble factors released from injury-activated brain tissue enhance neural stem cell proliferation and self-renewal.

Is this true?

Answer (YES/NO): NO